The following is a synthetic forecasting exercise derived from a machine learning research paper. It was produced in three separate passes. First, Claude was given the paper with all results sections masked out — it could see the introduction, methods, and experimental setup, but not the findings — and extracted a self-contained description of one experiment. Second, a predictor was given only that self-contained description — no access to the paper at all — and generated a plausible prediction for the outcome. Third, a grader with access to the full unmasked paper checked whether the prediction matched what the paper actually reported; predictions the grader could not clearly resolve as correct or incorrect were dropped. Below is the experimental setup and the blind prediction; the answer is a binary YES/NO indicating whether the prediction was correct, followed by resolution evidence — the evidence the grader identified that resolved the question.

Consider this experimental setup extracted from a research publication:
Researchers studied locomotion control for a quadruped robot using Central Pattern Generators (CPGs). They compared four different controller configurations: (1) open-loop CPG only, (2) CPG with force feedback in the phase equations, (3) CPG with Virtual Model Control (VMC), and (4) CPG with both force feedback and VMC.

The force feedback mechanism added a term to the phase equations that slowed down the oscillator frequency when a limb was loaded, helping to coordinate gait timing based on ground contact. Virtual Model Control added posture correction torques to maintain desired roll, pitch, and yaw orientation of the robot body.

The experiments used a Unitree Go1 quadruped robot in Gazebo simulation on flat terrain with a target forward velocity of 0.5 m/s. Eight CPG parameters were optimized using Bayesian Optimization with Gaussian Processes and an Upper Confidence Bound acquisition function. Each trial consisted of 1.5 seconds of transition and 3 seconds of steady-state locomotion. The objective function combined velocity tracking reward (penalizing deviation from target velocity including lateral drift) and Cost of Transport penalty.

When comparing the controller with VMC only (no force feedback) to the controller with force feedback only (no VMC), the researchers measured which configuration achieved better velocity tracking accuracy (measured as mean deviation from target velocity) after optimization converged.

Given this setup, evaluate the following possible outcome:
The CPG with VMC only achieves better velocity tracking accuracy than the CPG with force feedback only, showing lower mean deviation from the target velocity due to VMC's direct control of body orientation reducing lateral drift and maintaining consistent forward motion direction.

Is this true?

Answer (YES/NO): NO